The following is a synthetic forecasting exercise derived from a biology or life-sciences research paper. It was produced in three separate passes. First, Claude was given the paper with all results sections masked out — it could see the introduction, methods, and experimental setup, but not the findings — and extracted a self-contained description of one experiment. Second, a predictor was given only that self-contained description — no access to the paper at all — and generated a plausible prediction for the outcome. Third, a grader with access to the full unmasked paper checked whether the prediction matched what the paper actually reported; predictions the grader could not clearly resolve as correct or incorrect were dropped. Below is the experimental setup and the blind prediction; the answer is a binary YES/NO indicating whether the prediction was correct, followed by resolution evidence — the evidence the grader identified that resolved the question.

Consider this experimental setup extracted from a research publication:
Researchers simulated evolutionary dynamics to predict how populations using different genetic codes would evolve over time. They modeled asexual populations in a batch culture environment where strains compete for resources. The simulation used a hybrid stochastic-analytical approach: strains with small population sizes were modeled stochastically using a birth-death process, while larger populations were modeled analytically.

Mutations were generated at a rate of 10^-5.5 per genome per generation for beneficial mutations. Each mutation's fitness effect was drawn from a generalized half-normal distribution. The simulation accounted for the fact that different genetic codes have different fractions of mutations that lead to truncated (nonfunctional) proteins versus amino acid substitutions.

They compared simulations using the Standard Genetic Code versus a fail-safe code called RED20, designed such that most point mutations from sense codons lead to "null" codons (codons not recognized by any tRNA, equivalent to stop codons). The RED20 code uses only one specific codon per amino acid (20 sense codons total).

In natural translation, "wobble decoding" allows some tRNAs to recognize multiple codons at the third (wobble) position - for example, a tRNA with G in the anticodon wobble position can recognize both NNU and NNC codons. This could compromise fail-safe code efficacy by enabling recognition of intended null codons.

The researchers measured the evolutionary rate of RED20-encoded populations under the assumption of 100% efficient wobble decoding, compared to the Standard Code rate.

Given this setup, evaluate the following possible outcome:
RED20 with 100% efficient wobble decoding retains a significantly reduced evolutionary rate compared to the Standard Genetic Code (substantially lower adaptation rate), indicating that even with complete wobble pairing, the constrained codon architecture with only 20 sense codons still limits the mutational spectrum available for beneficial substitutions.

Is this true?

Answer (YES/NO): YES